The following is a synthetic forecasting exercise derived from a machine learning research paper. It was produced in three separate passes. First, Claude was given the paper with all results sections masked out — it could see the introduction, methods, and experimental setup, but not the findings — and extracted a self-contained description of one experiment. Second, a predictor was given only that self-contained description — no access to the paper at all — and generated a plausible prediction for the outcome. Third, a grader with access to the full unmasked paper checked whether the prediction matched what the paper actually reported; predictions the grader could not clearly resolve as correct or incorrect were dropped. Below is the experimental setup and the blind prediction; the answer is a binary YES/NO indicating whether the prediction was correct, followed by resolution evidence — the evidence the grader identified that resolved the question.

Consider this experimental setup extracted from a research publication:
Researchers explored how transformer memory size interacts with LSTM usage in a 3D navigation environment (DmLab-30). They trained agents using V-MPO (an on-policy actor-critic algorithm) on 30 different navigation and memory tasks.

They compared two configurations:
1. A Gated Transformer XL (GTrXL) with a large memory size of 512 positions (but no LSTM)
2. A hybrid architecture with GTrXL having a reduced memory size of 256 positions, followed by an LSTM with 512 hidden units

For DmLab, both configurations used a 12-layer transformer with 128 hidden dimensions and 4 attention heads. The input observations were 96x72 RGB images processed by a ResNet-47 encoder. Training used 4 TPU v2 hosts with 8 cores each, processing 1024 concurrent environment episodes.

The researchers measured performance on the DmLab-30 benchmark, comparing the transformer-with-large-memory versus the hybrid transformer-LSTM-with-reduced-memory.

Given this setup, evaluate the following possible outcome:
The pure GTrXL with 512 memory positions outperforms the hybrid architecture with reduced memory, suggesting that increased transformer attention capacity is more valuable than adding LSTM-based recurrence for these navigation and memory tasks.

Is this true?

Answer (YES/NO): NO